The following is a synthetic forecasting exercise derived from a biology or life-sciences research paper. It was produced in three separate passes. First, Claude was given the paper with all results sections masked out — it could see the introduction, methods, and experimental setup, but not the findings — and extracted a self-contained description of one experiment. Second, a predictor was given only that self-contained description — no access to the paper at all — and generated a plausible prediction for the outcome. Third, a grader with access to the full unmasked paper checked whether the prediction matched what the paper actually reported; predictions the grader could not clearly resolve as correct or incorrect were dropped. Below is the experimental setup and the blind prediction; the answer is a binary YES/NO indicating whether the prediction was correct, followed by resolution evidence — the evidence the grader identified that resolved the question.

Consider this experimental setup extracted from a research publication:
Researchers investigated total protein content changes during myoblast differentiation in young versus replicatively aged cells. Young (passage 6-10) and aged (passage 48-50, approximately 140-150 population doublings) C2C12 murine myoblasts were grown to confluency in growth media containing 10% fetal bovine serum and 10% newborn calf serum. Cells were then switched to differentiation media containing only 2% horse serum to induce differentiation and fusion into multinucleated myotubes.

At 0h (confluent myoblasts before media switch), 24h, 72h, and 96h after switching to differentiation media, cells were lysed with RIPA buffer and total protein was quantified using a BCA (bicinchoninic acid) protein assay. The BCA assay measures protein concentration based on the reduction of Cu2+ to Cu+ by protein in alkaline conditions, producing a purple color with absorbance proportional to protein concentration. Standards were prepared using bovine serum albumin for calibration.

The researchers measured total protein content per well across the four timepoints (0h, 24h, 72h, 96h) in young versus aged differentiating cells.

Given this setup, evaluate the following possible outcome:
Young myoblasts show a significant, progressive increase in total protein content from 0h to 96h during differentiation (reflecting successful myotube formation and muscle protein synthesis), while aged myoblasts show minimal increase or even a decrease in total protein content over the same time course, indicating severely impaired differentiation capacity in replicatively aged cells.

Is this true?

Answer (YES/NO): NO